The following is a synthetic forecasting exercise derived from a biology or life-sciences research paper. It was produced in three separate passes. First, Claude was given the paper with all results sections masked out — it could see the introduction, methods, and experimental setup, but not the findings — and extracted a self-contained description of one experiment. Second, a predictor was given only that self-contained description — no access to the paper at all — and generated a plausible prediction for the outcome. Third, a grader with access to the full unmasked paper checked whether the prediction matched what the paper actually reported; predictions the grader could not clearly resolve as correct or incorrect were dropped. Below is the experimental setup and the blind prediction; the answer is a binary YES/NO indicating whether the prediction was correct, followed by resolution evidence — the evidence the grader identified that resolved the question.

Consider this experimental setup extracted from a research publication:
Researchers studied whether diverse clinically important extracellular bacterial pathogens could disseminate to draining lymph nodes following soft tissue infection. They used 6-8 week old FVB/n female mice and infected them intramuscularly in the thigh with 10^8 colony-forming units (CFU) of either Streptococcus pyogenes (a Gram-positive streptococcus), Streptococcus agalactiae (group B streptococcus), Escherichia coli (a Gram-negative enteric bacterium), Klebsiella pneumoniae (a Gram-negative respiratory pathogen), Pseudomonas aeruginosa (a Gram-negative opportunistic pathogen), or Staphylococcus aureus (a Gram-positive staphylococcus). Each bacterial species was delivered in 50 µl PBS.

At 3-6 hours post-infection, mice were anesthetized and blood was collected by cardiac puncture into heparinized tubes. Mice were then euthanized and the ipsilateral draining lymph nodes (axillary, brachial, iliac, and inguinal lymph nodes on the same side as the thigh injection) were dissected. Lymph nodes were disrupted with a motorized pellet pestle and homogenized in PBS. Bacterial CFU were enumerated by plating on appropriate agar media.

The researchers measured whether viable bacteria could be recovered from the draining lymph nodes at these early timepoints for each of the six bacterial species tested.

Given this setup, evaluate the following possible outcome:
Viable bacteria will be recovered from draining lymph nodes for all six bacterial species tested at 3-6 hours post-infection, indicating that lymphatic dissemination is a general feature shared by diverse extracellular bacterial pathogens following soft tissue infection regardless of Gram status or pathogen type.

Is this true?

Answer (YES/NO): YES